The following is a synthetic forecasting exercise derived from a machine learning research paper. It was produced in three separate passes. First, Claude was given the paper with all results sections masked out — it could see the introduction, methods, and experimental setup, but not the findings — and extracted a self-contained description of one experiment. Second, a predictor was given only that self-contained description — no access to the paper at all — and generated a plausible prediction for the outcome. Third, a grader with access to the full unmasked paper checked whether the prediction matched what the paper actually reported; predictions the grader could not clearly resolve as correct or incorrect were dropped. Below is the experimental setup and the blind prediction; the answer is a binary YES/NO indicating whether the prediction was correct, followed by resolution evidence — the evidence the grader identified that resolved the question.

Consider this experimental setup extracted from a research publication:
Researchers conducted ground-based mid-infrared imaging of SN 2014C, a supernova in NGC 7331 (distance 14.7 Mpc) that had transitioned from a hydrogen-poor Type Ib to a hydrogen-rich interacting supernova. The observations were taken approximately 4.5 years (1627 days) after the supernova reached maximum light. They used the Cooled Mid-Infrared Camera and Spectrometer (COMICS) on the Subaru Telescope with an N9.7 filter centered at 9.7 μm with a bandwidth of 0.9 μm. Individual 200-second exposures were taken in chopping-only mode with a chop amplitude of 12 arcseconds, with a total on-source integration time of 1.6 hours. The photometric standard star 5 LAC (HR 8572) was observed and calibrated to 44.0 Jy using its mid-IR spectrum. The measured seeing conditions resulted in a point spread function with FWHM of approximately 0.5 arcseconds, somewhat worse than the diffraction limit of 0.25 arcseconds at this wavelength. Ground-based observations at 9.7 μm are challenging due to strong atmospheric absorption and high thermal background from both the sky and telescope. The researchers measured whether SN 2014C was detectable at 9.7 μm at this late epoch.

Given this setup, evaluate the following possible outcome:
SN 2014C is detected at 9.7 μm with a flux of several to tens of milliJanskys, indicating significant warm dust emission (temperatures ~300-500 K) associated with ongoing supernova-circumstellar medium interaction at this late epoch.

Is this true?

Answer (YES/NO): YES